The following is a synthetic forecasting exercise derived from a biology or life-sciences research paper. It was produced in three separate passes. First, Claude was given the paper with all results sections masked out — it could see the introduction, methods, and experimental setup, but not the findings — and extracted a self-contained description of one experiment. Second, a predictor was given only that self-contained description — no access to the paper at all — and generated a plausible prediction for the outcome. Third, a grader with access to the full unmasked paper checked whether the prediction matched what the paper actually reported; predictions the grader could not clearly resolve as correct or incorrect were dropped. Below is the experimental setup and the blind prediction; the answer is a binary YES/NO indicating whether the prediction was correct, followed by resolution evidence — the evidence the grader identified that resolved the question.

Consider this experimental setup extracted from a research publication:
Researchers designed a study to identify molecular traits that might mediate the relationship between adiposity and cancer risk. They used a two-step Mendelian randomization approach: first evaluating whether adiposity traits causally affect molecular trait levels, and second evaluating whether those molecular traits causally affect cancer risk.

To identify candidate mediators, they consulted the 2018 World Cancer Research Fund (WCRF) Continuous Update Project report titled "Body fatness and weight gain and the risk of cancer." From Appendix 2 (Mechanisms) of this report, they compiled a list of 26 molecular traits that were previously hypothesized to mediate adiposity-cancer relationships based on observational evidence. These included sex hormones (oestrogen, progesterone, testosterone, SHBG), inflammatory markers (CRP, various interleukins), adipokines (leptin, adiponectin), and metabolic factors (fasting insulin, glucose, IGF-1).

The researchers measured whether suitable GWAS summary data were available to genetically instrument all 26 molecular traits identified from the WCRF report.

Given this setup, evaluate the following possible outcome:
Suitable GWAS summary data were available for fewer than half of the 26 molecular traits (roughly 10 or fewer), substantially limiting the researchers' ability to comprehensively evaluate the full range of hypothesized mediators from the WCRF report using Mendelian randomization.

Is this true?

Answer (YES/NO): NO